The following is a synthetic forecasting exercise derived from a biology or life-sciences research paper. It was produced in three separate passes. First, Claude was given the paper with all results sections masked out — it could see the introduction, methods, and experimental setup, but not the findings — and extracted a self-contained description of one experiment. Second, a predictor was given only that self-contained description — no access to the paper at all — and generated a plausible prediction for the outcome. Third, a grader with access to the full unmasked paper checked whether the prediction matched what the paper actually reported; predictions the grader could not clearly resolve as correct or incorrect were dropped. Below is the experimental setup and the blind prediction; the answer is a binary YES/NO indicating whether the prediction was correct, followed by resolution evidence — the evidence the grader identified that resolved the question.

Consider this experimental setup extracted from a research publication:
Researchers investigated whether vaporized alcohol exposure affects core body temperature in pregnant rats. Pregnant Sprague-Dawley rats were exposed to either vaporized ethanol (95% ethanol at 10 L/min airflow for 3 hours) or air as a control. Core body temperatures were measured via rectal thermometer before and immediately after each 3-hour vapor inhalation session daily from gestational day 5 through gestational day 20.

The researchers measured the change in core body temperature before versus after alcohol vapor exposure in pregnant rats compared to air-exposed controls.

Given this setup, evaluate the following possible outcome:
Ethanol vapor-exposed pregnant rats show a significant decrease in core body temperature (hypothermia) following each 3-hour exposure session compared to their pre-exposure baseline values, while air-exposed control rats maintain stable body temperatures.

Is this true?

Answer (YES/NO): NO